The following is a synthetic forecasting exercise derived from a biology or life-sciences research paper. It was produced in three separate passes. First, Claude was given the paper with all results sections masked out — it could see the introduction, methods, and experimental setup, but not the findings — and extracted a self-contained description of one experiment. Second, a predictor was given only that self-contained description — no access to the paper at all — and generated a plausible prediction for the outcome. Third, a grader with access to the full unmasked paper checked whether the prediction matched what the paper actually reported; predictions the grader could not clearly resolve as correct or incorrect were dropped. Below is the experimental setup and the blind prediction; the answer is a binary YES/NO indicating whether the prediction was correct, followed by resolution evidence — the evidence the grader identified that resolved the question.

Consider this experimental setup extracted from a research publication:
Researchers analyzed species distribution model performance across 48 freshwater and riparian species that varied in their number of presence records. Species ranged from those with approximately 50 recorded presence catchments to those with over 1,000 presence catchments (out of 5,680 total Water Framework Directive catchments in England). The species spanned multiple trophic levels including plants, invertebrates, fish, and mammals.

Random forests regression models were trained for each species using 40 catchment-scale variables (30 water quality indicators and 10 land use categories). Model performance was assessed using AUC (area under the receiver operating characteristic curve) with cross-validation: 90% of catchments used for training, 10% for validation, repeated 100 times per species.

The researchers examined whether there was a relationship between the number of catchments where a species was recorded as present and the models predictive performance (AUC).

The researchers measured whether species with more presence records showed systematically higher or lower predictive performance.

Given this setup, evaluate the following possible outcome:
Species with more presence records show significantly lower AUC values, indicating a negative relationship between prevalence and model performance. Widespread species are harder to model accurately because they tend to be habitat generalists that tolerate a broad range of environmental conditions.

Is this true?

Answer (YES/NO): NO